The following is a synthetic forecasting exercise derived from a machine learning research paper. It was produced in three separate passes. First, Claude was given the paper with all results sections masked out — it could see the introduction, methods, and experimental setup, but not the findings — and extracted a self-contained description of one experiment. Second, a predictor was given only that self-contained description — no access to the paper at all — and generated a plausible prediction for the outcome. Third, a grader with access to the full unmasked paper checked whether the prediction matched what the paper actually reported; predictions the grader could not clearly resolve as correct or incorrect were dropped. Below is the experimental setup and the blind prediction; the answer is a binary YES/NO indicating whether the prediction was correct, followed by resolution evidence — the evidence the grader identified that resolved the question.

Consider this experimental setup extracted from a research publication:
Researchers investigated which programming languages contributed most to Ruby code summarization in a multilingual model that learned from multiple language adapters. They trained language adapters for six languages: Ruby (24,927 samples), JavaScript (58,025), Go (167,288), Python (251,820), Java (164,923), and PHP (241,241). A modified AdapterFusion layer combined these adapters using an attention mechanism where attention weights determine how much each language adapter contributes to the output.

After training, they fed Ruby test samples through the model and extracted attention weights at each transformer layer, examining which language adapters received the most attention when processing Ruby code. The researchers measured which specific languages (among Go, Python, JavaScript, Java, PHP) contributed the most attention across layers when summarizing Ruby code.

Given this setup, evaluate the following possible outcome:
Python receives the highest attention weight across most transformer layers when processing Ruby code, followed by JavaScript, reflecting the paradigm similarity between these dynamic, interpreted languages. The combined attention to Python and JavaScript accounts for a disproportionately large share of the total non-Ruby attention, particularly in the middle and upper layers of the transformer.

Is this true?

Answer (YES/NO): NO